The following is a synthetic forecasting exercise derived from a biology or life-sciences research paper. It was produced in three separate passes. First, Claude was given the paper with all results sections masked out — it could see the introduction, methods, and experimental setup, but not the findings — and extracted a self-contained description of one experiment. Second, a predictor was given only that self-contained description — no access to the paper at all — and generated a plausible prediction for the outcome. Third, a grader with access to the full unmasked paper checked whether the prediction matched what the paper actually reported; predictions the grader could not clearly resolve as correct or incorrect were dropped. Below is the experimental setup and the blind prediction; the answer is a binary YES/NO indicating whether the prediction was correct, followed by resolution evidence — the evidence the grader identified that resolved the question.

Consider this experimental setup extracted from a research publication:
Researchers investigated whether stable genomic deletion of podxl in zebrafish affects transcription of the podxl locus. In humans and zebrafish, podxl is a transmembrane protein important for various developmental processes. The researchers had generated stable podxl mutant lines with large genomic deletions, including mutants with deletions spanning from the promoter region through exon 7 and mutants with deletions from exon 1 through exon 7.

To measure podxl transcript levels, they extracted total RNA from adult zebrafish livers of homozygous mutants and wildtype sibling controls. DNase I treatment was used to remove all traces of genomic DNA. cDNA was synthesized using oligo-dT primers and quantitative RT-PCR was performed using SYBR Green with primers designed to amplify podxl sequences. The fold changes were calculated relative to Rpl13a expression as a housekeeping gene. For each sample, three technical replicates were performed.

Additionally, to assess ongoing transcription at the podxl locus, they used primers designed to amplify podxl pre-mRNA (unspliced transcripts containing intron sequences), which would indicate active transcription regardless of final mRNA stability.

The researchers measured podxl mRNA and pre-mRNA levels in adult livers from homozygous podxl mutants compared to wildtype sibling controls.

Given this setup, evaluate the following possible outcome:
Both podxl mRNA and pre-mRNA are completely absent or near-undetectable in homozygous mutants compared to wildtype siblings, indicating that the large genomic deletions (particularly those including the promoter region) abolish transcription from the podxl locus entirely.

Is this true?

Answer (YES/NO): NO